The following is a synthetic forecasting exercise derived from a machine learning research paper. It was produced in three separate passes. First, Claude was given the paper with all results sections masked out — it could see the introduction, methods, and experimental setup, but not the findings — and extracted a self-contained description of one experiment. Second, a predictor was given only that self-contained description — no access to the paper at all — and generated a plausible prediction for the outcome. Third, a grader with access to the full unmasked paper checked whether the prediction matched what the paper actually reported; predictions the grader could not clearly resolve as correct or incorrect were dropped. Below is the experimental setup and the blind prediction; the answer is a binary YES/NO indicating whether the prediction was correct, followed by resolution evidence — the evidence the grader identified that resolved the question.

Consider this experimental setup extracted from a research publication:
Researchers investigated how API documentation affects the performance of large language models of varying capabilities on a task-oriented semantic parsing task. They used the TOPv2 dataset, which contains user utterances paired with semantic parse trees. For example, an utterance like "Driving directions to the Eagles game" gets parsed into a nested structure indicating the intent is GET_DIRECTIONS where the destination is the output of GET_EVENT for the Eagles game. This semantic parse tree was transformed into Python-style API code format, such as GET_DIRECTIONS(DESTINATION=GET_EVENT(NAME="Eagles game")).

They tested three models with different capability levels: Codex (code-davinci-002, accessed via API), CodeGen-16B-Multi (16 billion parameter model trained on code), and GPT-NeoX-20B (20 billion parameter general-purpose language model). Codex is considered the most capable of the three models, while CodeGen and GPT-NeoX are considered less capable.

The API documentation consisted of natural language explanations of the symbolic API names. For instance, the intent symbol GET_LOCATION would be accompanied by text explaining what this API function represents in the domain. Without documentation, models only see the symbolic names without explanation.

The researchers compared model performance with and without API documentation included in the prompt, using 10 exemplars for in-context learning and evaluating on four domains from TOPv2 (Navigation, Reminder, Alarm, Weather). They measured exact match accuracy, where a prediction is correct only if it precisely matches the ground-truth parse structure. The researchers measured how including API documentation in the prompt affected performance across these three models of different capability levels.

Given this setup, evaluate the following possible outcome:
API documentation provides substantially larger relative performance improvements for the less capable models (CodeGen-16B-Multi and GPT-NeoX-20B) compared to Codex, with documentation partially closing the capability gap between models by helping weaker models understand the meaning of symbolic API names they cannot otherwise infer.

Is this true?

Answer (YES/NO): NO